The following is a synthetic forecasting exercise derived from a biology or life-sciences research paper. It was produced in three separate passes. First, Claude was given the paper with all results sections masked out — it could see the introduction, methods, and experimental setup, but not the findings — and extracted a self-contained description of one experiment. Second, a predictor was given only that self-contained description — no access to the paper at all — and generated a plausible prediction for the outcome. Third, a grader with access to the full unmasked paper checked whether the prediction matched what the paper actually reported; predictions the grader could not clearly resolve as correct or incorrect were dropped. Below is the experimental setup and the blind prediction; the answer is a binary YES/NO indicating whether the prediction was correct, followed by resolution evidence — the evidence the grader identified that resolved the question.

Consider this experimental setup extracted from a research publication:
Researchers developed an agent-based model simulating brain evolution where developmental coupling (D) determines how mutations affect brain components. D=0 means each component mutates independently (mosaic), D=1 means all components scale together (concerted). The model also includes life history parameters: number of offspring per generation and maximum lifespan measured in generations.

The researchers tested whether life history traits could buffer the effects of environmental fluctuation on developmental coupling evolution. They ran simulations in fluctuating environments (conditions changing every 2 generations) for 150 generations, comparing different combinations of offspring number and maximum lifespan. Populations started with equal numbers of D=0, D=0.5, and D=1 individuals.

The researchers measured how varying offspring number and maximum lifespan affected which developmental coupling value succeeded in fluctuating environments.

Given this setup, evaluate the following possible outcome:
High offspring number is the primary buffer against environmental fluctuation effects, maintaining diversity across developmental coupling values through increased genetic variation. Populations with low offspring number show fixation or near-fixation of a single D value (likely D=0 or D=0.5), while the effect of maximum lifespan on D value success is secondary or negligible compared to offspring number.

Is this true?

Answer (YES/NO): NO